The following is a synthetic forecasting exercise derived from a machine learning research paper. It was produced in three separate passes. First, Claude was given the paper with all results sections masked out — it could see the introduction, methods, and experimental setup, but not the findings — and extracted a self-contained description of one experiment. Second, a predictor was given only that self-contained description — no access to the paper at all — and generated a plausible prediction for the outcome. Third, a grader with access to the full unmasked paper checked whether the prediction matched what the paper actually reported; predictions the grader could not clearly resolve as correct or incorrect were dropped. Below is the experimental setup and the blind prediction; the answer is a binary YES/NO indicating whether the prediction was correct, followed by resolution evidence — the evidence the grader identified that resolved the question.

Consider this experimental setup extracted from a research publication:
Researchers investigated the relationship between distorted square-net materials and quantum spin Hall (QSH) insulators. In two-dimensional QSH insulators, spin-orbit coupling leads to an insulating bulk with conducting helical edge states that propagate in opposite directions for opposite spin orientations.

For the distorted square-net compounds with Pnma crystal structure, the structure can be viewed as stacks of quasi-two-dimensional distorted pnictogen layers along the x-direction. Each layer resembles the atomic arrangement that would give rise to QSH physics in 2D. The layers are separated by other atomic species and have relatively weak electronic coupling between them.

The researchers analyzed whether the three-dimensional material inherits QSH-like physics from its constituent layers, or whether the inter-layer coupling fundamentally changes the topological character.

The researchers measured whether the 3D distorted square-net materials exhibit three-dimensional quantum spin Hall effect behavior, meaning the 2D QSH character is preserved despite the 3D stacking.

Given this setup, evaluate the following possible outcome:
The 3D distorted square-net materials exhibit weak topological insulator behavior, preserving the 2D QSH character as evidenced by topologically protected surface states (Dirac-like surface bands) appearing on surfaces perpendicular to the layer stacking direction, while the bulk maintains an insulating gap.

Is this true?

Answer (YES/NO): NO